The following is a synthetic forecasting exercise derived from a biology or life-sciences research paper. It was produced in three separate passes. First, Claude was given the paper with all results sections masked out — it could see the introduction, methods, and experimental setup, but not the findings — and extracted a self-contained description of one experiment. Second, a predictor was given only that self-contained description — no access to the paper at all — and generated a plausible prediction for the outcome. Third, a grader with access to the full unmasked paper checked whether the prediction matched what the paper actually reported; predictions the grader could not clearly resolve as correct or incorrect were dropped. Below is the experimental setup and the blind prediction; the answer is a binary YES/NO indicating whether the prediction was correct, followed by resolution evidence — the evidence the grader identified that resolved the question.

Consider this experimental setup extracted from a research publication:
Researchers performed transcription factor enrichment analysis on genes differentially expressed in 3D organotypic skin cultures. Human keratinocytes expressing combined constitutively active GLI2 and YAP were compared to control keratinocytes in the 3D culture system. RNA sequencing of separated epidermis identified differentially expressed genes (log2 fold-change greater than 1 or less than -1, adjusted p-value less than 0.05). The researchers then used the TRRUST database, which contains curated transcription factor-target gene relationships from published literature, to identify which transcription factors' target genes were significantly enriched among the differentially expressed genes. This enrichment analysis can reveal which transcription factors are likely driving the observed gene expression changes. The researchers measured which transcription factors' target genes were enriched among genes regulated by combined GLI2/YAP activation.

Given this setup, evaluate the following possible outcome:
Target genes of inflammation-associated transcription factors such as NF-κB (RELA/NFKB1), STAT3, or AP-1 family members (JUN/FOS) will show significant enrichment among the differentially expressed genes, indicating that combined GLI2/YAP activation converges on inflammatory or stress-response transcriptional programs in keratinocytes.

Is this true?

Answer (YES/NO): YES